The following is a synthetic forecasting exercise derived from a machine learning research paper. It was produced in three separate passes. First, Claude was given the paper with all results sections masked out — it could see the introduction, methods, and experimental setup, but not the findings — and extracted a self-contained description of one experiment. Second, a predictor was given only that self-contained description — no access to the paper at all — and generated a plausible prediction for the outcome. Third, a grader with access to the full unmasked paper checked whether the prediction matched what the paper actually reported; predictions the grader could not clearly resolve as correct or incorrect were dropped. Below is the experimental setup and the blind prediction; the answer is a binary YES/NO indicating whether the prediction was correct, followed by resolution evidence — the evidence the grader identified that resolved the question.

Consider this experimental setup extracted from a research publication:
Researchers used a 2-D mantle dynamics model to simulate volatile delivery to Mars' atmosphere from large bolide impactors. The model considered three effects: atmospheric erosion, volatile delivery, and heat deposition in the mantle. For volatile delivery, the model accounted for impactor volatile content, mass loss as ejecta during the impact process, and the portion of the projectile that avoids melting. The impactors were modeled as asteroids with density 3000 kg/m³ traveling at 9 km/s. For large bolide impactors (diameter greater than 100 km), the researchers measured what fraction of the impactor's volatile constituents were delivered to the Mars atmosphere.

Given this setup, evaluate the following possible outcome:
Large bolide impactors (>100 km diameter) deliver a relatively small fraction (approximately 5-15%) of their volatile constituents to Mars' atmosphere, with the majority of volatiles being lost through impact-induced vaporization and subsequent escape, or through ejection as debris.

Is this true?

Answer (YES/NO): NO